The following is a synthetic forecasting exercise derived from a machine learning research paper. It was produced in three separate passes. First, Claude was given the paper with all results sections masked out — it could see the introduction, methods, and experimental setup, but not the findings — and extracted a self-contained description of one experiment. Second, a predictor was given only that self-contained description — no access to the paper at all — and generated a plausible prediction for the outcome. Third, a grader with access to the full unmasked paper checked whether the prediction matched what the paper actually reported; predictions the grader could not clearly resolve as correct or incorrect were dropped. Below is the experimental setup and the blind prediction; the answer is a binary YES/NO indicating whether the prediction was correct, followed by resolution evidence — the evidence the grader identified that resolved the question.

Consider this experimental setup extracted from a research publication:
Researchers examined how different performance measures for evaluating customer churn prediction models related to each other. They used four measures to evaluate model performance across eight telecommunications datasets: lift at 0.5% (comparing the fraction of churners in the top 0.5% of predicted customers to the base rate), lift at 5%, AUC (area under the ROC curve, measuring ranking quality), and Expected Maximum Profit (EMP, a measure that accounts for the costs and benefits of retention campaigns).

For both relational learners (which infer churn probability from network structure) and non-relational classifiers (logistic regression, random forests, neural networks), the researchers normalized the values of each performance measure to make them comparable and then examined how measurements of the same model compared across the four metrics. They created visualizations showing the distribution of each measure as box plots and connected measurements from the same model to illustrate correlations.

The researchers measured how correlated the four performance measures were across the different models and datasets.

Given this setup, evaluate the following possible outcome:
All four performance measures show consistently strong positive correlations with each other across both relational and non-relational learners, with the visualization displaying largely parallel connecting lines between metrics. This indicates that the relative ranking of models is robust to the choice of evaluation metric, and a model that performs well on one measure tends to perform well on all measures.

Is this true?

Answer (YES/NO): NO